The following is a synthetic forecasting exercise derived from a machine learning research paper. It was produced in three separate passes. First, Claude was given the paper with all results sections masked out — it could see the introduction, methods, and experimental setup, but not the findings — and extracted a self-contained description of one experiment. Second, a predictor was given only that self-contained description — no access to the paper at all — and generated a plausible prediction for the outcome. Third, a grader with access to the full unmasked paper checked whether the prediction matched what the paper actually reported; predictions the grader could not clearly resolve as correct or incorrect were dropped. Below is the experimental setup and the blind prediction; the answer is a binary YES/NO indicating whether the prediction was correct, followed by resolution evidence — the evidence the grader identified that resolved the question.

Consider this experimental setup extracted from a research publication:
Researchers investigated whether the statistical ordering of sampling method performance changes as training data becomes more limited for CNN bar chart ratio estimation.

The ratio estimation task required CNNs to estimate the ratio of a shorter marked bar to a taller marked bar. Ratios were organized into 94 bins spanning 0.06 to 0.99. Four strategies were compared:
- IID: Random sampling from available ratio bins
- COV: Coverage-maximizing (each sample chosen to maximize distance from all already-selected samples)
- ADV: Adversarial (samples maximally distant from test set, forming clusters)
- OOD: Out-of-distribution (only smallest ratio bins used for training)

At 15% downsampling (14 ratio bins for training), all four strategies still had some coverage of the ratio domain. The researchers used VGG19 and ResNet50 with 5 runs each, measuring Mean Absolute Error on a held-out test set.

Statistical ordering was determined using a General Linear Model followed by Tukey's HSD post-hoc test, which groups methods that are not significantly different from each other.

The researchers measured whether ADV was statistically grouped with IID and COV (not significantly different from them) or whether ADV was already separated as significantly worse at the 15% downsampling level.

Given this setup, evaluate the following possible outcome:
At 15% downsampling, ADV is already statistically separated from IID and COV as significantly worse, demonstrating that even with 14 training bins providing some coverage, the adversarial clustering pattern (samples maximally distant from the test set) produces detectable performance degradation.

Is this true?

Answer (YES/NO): NO